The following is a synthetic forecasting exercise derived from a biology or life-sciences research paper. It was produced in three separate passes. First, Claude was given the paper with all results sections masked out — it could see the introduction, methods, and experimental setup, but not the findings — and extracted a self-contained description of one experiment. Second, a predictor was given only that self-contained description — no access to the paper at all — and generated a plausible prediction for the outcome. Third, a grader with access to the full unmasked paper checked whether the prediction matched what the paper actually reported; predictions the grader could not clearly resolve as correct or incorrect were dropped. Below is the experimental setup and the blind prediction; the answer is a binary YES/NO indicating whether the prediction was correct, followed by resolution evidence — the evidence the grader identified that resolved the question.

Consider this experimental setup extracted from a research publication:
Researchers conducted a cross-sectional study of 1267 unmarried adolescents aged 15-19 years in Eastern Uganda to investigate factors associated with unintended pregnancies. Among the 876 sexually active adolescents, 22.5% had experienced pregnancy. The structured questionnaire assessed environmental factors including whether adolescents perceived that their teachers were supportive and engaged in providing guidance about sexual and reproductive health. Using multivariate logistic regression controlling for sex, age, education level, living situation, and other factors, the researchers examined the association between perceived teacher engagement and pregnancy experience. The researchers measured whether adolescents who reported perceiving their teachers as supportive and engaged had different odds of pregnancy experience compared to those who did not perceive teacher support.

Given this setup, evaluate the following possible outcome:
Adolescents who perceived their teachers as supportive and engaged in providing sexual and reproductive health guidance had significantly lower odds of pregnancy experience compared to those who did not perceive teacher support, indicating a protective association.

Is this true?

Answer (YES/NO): YES